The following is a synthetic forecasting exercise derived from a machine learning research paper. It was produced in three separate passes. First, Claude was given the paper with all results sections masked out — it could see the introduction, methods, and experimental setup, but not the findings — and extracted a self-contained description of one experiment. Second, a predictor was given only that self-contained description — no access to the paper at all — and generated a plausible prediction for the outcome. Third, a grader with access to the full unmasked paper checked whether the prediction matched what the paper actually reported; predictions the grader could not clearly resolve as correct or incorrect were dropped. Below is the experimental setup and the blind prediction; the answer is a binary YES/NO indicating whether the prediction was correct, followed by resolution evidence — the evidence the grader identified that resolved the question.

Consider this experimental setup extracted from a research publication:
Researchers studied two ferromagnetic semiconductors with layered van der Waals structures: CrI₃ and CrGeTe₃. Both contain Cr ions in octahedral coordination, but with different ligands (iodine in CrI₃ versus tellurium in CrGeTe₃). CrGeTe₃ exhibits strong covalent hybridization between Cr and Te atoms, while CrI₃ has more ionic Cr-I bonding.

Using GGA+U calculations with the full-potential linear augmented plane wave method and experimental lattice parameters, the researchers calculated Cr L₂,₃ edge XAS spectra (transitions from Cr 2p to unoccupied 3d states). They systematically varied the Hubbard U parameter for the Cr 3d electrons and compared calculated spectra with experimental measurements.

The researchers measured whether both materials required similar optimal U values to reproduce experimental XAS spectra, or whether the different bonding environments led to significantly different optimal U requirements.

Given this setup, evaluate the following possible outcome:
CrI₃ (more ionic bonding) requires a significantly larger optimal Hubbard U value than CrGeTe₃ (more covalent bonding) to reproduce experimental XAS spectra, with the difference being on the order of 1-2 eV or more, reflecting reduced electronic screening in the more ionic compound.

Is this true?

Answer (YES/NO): YES